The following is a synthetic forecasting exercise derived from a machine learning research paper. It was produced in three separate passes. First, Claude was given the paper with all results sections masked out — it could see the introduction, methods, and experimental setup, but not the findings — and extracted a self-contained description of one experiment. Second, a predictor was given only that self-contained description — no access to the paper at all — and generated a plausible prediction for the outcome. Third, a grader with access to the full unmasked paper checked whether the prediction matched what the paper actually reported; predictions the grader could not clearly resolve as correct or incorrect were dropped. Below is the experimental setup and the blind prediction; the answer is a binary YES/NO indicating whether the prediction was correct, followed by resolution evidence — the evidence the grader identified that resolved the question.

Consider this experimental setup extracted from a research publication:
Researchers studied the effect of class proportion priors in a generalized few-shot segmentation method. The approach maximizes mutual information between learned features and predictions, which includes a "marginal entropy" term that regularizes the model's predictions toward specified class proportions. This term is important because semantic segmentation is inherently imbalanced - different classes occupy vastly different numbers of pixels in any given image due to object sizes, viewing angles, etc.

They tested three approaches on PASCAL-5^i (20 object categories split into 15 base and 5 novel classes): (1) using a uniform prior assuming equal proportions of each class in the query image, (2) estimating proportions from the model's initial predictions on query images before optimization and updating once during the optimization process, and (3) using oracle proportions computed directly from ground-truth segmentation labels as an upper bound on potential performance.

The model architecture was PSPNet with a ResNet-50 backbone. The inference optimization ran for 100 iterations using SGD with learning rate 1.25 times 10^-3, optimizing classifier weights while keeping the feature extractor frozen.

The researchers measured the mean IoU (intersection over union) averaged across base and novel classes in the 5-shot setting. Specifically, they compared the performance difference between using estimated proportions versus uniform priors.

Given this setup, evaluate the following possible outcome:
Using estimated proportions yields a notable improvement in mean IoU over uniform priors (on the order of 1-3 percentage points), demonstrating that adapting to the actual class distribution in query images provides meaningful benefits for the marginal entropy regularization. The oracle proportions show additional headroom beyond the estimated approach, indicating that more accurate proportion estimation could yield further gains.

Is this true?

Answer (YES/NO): NO